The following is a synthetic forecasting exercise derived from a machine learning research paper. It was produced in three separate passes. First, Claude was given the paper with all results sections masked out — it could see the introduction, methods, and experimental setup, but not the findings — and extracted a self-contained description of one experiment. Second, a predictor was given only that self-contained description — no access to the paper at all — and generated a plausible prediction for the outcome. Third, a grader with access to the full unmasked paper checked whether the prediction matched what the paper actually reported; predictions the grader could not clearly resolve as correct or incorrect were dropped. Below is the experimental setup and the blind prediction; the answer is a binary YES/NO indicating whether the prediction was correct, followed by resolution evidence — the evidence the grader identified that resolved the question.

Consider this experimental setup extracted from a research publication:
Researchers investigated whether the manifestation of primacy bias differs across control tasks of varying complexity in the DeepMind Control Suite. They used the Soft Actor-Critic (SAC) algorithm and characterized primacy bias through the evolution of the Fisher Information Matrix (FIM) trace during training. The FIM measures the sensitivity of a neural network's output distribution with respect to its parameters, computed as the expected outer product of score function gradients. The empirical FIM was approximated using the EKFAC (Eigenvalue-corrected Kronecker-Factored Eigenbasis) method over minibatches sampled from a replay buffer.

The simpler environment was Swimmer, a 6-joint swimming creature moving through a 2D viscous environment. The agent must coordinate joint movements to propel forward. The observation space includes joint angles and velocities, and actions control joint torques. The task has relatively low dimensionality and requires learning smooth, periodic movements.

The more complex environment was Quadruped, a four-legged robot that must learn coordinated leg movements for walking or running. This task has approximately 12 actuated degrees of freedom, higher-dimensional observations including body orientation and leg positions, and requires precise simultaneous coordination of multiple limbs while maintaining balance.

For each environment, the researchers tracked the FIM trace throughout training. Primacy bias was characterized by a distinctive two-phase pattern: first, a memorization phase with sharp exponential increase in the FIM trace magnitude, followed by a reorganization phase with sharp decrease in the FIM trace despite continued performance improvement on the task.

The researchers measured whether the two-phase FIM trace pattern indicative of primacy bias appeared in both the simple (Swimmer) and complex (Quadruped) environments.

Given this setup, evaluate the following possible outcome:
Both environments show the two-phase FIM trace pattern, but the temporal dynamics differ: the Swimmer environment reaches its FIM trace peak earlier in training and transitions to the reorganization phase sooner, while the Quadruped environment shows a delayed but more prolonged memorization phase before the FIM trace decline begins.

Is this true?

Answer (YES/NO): NO